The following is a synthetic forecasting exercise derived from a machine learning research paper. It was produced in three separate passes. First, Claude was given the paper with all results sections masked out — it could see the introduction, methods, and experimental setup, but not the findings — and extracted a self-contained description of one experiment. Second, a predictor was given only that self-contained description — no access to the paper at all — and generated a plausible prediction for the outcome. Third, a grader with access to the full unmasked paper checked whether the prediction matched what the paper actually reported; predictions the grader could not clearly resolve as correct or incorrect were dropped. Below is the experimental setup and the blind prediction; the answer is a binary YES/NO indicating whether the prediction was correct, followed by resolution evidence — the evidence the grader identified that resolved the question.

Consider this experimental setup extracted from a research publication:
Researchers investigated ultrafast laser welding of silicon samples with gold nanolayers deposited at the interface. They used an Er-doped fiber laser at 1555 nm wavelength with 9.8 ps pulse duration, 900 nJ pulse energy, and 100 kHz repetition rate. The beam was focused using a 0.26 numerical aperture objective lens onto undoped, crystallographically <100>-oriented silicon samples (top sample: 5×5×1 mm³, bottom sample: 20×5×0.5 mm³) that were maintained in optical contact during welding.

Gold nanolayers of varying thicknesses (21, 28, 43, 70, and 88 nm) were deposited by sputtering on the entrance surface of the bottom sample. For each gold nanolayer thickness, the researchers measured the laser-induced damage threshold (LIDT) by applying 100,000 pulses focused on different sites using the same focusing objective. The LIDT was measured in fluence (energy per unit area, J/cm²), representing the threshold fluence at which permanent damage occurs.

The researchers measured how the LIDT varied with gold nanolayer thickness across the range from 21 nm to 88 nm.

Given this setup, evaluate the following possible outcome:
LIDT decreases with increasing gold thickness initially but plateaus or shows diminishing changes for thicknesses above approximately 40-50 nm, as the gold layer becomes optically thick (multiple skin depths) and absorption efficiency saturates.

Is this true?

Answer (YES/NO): NO